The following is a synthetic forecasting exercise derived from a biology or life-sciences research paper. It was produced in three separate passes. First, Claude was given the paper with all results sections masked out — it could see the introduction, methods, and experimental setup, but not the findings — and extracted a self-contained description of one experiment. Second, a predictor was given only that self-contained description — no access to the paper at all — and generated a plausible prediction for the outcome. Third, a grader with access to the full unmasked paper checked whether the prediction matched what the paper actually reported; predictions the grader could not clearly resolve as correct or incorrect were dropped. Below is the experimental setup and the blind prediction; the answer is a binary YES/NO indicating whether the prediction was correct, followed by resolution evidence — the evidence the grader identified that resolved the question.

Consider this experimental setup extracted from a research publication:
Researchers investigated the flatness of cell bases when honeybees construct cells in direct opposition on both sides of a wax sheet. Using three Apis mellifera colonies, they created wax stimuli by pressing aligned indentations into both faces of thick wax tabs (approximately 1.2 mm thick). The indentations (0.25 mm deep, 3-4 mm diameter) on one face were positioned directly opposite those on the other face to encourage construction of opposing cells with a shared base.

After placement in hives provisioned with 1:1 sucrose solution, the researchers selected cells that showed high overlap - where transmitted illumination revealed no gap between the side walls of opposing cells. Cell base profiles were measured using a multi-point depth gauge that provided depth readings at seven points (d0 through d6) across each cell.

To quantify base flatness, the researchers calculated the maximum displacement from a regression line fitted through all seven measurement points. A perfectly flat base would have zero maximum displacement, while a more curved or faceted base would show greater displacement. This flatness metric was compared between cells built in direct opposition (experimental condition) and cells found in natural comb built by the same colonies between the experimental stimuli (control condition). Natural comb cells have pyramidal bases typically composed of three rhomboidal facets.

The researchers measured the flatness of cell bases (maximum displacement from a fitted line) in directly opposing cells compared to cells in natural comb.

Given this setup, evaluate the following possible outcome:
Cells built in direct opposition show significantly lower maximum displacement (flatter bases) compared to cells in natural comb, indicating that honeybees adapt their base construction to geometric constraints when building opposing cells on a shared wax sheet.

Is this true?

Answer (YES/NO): YES